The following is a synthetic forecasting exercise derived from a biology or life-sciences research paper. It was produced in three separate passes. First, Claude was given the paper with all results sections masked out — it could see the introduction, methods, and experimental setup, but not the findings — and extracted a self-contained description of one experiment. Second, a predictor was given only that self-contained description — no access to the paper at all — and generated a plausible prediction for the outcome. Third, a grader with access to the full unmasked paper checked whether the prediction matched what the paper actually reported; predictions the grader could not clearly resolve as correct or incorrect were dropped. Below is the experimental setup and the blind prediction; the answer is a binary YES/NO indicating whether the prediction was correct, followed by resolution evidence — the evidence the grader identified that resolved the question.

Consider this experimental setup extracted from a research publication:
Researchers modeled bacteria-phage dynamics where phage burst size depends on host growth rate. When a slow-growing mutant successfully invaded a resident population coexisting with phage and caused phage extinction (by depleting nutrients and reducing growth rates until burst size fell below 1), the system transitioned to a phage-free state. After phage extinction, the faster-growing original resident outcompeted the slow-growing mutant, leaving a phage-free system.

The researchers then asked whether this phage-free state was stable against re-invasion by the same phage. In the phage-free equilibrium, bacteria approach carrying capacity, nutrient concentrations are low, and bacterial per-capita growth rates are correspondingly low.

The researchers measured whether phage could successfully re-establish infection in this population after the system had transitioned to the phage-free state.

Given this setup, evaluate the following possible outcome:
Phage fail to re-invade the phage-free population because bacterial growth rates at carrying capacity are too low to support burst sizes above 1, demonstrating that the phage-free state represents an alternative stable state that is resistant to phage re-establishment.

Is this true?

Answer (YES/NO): YES